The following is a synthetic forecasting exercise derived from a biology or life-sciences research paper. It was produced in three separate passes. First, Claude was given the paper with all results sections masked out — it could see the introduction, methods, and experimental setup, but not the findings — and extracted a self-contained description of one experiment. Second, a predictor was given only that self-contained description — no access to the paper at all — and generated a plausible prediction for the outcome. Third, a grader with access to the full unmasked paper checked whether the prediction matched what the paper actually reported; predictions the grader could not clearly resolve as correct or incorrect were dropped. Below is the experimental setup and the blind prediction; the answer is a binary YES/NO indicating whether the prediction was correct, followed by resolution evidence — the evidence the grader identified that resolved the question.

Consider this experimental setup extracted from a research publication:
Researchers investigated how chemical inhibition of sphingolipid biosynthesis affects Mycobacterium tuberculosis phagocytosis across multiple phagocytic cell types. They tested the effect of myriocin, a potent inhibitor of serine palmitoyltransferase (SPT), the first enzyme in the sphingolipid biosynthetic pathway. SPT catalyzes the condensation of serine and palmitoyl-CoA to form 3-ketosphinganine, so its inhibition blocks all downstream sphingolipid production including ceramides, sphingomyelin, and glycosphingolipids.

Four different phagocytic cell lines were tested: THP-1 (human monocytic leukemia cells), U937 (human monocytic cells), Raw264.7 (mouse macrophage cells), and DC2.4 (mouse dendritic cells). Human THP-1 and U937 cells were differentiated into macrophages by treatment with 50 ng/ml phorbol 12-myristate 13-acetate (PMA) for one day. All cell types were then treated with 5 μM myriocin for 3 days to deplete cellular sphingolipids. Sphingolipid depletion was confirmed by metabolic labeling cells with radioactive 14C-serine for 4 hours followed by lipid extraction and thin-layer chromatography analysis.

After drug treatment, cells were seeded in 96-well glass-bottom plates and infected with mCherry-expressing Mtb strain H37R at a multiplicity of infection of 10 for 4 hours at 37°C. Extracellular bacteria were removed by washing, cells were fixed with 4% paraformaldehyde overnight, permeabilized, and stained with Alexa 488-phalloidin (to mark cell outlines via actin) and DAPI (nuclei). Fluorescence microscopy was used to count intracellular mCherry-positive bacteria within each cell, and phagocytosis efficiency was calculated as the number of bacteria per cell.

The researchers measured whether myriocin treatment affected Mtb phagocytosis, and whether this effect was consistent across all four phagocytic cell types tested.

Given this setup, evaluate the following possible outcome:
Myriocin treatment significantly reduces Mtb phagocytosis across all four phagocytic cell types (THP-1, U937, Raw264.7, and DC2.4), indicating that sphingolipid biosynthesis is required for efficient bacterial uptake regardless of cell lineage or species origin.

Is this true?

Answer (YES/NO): YES